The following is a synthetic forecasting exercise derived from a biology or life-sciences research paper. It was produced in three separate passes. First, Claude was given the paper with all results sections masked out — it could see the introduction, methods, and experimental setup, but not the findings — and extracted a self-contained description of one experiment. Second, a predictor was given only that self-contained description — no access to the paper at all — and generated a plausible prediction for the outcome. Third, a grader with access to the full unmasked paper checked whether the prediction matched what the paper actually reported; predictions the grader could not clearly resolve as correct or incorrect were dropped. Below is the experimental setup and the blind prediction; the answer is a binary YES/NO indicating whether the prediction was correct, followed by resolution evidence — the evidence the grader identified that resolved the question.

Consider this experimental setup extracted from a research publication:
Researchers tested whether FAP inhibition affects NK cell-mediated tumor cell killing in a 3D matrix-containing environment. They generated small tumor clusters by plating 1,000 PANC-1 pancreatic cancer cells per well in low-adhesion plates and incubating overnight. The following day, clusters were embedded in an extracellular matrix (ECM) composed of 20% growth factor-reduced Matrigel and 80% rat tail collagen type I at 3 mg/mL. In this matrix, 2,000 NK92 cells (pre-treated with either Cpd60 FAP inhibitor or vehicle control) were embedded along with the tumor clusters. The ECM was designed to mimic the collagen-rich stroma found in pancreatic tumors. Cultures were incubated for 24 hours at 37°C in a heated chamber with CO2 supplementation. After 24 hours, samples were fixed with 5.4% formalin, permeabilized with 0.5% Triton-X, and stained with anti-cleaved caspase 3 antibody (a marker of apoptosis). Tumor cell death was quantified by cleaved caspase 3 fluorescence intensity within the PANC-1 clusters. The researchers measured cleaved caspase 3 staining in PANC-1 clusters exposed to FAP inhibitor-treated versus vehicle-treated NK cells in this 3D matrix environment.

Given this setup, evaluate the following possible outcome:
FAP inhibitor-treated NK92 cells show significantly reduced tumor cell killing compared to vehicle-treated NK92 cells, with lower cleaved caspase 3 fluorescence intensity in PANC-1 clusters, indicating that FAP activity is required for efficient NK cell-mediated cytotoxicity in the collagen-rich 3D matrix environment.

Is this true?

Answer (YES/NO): YES